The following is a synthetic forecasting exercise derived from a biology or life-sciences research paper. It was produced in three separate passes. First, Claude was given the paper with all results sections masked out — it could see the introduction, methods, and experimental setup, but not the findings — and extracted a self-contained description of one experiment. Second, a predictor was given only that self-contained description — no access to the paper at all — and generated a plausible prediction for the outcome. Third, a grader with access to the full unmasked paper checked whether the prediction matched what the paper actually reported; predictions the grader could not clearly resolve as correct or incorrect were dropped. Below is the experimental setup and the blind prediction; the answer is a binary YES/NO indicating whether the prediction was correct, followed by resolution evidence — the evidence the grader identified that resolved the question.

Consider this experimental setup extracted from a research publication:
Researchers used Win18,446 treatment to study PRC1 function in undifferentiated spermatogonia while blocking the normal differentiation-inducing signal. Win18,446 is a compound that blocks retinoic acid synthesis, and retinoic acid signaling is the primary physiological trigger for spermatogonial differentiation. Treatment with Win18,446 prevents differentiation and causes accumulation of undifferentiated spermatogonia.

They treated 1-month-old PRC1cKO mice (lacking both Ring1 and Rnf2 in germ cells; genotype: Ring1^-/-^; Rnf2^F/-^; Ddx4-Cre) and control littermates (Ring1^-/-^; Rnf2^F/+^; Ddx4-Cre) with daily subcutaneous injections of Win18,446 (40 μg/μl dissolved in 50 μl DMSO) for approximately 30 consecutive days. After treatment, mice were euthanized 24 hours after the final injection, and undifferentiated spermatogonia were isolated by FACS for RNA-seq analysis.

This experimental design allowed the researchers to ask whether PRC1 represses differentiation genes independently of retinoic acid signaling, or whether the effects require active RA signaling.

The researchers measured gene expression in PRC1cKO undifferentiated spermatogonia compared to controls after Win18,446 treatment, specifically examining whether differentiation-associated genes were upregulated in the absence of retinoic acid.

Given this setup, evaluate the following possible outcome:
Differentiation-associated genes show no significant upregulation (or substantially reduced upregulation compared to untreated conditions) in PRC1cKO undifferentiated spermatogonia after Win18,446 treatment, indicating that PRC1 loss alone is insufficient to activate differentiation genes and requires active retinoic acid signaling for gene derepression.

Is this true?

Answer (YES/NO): NO